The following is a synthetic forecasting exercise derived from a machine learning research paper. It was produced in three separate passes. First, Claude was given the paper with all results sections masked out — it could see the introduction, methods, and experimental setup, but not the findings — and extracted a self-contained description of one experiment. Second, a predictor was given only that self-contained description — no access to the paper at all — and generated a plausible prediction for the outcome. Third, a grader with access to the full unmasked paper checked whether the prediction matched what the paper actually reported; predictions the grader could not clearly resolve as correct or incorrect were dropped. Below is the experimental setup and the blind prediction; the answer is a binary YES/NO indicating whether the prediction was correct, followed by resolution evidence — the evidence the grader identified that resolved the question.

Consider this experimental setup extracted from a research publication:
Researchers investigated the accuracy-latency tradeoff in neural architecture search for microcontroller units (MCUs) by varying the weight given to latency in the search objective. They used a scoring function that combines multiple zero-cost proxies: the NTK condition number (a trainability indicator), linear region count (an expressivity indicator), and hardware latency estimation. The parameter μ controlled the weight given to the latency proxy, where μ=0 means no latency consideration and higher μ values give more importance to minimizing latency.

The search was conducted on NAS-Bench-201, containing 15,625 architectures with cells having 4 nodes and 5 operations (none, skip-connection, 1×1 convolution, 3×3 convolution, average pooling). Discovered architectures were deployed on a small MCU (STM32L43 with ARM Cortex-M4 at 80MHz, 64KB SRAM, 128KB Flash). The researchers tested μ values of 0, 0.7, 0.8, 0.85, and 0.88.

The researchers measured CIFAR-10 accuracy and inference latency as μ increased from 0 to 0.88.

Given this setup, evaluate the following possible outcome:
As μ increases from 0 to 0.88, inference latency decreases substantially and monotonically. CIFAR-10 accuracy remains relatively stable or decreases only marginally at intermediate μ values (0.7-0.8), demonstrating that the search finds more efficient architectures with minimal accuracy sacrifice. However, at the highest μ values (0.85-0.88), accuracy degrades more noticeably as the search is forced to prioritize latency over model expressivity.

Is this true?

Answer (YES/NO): NO